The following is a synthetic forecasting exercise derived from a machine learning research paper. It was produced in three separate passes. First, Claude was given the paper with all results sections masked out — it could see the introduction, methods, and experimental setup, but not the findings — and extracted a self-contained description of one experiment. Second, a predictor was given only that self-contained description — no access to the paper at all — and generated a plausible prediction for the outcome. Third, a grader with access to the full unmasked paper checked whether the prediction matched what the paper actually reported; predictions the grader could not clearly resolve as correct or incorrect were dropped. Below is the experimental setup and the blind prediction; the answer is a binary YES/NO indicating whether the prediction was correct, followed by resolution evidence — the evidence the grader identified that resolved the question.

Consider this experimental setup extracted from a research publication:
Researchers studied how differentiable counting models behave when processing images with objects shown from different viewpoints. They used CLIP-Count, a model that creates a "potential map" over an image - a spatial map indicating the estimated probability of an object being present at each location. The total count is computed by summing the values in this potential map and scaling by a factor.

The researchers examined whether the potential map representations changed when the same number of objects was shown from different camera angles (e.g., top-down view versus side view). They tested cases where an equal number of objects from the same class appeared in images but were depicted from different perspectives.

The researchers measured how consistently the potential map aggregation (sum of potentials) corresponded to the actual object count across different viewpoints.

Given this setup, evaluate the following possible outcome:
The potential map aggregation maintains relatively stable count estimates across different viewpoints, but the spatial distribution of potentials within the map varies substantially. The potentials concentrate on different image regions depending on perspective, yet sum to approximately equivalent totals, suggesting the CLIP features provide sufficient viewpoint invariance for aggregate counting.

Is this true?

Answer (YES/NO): NO